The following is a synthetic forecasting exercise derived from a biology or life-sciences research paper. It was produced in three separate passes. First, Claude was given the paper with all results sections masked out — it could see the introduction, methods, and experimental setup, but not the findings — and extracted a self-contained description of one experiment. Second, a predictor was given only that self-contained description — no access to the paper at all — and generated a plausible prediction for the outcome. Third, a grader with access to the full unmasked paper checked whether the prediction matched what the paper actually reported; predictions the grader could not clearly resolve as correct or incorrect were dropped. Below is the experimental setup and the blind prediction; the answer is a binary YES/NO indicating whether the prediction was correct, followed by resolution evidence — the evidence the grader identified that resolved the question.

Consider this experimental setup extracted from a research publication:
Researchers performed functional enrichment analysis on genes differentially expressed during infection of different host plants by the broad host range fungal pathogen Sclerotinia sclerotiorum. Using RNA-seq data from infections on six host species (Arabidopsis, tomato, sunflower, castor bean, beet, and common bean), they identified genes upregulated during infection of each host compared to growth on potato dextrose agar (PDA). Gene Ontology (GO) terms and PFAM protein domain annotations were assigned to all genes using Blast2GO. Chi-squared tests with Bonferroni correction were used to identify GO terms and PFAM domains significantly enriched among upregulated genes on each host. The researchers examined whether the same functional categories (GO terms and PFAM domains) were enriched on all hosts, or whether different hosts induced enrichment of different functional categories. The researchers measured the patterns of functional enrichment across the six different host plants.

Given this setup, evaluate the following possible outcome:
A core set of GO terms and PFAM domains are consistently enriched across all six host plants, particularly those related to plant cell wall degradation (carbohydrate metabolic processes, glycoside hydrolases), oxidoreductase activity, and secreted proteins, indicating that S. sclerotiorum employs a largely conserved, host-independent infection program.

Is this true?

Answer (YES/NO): NO